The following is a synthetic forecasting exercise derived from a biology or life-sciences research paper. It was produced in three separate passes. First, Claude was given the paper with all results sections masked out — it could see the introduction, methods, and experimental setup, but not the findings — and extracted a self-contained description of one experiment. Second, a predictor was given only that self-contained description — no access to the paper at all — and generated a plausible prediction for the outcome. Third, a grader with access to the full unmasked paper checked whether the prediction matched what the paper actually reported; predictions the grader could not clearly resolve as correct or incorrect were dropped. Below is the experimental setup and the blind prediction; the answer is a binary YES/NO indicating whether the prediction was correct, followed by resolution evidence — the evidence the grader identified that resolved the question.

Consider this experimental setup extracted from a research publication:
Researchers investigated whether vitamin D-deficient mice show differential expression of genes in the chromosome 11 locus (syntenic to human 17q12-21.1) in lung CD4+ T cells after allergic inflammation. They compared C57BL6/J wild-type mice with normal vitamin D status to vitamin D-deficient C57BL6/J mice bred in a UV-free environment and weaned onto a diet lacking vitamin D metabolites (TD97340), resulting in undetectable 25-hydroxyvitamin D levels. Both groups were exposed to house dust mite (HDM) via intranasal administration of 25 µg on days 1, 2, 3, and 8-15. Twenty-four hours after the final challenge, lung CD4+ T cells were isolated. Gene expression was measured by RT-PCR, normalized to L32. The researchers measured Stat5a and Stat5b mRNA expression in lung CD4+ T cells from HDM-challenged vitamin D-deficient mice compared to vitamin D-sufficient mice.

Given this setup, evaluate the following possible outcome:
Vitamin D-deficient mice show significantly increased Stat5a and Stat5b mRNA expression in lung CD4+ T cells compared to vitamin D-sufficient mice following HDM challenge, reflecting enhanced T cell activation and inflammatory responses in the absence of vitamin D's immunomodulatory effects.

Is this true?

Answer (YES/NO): NO